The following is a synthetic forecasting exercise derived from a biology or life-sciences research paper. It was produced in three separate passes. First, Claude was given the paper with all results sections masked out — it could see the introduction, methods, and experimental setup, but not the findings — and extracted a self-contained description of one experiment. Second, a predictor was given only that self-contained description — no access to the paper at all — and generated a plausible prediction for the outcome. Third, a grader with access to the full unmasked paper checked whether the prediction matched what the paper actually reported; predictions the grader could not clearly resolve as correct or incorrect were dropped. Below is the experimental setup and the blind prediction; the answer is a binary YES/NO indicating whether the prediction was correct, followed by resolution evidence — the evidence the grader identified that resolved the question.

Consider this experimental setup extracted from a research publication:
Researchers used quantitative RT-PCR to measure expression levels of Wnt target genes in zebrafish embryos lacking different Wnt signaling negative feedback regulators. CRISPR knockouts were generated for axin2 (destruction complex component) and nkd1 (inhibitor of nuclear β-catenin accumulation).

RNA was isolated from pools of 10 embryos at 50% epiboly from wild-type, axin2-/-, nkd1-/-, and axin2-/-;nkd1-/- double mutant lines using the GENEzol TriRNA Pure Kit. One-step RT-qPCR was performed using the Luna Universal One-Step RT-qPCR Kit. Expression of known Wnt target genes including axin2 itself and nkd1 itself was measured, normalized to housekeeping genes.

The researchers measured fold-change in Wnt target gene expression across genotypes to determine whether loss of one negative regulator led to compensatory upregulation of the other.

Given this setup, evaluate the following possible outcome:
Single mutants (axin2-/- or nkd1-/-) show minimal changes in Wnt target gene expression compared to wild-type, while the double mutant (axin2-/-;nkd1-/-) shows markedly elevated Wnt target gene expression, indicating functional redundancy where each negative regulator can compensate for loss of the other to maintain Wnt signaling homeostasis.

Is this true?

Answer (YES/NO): NO